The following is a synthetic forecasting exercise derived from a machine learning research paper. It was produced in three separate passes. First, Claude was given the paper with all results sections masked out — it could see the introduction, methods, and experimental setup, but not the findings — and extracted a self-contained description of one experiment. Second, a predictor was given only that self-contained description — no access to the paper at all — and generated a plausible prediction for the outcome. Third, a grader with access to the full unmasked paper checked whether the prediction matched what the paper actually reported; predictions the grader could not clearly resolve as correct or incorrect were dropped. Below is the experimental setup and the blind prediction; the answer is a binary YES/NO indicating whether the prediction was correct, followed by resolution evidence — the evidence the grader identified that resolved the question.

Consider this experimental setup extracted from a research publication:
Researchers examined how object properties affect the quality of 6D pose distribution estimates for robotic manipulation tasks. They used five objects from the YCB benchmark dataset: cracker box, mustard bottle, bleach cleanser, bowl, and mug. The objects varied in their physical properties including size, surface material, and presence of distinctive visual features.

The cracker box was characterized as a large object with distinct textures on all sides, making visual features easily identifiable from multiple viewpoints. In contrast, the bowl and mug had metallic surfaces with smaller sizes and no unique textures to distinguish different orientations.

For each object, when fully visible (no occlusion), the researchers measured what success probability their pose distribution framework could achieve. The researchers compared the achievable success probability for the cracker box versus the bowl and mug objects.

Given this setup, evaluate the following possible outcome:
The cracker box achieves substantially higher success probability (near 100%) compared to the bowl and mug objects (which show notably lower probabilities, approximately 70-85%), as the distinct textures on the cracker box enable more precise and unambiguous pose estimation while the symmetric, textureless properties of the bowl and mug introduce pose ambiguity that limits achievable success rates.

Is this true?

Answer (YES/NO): NO